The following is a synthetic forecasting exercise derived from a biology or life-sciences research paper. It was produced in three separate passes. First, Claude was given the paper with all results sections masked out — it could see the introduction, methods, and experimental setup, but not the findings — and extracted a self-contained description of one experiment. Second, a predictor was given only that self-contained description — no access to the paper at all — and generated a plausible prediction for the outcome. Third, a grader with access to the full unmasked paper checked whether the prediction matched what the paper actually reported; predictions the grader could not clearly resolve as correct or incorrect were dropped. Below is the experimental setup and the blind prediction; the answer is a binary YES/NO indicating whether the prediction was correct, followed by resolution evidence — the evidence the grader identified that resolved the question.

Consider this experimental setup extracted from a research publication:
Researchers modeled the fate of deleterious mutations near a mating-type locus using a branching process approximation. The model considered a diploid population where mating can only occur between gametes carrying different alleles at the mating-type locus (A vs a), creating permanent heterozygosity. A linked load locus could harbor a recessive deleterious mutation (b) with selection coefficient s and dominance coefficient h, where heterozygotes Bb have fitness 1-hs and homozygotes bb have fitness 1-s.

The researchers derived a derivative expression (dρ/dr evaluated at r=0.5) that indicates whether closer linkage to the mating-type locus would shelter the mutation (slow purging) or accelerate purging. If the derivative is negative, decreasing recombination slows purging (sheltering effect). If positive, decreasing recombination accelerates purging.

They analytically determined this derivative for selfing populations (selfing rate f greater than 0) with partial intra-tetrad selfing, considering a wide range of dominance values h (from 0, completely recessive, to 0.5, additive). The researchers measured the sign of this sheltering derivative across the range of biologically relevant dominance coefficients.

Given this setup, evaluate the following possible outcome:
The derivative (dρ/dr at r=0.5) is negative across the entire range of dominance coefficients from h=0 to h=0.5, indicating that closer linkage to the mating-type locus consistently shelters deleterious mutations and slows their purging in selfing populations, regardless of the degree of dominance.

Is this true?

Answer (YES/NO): YES